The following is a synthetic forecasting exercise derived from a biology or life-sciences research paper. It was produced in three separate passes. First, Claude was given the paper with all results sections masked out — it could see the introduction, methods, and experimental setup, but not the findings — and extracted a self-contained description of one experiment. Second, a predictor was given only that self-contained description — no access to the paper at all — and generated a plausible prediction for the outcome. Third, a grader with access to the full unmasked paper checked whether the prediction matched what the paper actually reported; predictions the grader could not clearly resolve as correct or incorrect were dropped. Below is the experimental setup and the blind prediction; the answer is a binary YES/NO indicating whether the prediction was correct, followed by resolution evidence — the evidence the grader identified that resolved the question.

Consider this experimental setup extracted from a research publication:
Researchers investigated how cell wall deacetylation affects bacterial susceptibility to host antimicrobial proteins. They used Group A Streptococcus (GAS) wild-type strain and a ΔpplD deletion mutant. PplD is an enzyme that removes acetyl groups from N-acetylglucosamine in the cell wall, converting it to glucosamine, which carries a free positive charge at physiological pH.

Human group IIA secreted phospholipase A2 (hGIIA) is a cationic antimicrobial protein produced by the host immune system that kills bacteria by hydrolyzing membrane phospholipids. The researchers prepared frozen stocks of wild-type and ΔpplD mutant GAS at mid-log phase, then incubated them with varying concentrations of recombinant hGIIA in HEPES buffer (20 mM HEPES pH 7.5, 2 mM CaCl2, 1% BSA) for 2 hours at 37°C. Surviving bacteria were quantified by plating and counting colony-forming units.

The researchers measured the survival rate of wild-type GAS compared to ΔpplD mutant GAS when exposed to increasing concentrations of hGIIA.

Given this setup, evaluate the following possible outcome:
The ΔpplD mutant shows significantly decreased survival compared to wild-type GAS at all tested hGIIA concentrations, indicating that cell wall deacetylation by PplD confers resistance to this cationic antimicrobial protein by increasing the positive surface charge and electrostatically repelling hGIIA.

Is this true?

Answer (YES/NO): YES